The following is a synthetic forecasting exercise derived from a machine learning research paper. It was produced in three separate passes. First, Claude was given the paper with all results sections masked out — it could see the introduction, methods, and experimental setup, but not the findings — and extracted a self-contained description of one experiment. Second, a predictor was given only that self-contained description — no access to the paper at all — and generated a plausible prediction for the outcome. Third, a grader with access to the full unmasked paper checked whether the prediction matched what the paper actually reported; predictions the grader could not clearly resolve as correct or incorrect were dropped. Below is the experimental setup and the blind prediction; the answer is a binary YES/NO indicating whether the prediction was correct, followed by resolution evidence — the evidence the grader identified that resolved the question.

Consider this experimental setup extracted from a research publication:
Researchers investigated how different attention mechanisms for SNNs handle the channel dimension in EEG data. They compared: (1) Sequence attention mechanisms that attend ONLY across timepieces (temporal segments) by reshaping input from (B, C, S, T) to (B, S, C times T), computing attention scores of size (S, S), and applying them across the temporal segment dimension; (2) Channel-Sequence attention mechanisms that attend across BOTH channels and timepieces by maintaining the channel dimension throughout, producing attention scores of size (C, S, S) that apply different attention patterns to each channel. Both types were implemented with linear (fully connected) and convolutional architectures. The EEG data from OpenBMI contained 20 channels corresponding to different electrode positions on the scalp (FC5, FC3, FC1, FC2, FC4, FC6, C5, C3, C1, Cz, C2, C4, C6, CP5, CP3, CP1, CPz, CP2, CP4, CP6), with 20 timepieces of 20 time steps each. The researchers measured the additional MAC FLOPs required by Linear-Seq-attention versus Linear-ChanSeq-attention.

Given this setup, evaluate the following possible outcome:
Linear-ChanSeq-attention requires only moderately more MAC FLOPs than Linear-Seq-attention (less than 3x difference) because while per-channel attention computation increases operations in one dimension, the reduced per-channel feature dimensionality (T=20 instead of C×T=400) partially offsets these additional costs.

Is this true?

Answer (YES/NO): NO